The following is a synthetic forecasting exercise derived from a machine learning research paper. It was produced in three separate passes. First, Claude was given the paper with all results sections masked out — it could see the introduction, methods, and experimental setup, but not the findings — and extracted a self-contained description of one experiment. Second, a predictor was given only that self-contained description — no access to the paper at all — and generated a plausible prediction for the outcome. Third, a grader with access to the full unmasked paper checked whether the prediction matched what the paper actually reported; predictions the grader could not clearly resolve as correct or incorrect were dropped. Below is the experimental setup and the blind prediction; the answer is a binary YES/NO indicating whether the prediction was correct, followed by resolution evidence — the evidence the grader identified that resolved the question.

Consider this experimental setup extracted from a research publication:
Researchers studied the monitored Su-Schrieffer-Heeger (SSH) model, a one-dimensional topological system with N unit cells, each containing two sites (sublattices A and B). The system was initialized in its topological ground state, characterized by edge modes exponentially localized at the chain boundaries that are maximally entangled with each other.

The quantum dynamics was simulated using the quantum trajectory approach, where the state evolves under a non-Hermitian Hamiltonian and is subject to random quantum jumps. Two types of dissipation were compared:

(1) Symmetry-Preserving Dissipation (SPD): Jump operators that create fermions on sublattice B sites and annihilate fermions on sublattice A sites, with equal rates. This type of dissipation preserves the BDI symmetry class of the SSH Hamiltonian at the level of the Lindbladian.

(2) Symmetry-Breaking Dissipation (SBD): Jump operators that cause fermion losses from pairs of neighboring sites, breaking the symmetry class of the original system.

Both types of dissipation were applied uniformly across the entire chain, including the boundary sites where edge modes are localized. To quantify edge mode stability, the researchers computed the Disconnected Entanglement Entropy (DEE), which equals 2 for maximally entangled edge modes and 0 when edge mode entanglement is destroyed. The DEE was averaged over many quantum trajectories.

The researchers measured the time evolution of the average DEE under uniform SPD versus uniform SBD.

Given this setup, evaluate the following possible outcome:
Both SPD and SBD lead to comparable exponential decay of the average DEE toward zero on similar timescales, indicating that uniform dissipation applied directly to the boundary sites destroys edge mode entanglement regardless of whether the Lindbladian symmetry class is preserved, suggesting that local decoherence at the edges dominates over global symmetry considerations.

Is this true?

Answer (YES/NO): YES